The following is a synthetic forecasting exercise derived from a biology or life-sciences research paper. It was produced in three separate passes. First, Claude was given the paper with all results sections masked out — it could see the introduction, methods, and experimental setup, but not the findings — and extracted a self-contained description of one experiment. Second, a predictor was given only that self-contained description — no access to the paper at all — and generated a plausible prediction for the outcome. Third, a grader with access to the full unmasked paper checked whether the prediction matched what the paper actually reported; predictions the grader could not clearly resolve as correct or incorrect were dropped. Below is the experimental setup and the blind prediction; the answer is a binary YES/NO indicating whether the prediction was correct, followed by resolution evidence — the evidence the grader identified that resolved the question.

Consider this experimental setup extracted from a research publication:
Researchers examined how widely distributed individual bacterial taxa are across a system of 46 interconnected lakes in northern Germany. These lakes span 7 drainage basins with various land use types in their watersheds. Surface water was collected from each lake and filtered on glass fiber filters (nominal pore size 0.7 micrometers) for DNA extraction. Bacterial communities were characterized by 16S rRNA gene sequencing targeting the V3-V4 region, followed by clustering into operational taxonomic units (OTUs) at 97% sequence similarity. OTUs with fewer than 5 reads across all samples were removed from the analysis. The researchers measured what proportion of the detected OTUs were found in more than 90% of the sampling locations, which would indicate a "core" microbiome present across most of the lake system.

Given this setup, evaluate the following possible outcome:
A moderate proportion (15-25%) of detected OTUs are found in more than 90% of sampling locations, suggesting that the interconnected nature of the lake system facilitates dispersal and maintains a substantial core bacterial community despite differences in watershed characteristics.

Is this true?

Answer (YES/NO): NO